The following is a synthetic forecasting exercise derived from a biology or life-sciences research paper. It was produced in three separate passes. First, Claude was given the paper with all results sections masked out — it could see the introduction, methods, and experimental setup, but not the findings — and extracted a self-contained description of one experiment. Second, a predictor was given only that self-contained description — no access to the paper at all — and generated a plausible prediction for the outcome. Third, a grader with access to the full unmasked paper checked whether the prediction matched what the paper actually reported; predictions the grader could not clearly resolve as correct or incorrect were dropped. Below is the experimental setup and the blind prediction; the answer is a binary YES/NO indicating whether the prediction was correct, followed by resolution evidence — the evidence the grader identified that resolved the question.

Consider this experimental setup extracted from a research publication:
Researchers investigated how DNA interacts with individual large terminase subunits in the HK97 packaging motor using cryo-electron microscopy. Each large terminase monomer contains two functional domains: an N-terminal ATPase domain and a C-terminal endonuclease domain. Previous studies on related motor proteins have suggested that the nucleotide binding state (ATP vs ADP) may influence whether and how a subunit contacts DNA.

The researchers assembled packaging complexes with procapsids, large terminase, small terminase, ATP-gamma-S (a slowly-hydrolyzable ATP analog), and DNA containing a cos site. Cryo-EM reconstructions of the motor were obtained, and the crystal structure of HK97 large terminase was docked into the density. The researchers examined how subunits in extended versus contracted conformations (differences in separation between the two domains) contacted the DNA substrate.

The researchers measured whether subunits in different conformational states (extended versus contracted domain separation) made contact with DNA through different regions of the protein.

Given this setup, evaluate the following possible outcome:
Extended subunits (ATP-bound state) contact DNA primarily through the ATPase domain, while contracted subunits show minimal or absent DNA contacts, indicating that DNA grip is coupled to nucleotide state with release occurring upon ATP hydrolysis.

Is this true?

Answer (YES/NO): NO